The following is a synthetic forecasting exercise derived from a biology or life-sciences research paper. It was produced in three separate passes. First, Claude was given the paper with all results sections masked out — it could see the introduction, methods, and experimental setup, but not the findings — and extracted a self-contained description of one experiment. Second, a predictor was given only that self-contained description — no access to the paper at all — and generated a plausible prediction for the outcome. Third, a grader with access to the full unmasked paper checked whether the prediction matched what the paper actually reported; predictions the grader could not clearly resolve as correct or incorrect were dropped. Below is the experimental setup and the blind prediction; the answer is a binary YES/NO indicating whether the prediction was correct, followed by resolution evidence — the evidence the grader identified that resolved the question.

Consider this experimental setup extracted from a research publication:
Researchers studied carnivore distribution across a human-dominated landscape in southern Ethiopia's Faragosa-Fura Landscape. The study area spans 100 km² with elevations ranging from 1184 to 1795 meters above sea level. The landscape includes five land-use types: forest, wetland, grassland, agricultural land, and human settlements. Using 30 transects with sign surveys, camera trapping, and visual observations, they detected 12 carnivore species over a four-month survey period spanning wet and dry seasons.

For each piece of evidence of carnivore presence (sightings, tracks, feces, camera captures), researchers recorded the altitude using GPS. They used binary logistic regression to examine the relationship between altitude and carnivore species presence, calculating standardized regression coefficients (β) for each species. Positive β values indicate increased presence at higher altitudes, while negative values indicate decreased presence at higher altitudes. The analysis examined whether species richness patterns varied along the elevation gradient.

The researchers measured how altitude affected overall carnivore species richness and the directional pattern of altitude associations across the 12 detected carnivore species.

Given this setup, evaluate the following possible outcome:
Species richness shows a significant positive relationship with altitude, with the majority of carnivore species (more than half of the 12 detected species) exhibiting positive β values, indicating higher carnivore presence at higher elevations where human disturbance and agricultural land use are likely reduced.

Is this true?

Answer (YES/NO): NO